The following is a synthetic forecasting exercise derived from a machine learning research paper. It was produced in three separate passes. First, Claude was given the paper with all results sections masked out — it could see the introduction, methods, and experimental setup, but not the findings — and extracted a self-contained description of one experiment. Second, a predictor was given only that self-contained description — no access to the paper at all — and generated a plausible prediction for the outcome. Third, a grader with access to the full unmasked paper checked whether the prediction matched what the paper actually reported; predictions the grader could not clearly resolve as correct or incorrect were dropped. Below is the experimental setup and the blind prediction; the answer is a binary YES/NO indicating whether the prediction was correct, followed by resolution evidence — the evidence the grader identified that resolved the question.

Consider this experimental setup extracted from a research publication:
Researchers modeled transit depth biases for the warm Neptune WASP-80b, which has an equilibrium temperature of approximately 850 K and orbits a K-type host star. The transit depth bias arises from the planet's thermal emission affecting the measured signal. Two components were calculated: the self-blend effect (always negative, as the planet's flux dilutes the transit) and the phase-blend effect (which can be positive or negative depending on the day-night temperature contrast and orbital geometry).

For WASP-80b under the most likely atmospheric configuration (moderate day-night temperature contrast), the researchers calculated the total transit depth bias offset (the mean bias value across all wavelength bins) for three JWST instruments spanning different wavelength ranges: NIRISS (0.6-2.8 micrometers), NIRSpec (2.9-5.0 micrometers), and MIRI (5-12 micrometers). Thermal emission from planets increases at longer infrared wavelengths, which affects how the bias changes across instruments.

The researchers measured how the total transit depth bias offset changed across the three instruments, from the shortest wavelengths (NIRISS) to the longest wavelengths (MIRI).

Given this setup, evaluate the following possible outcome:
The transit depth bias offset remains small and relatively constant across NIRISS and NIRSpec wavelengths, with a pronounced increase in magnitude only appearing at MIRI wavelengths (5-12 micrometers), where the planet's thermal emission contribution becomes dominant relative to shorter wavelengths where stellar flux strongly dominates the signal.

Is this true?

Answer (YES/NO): NO